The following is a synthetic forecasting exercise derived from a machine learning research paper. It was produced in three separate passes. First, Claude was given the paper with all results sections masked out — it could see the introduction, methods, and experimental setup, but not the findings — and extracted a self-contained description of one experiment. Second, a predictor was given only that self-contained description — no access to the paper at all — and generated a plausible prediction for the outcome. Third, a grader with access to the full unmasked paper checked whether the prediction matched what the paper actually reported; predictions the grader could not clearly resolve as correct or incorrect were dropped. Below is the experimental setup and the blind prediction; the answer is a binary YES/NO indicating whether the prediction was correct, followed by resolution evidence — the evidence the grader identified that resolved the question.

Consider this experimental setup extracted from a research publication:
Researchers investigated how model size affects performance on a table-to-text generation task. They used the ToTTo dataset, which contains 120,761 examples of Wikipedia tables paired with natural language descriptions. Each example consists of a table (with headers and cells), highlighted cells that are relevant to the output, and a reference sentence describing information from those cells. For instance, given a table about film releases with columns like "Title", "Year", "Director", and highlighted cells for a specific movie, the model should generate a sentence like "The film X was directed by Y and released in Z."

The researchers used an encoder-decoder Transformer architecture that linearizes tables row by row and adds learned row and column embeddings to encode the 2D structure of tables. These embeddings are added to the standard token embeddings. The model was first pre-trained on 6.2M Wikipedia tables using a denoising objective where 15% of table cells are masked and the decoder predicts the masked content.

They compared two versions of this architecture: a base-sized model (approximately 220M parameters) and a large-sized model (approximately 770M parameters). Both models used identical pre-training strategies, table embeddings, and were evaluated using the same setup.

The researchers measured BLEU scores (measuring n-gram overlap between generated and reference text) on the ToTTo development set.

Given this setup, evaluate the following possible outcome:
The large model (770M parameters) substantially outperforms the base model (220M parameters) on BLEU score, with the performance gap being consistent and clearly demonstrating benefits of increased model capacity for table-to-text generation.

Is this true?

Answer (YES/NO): NO